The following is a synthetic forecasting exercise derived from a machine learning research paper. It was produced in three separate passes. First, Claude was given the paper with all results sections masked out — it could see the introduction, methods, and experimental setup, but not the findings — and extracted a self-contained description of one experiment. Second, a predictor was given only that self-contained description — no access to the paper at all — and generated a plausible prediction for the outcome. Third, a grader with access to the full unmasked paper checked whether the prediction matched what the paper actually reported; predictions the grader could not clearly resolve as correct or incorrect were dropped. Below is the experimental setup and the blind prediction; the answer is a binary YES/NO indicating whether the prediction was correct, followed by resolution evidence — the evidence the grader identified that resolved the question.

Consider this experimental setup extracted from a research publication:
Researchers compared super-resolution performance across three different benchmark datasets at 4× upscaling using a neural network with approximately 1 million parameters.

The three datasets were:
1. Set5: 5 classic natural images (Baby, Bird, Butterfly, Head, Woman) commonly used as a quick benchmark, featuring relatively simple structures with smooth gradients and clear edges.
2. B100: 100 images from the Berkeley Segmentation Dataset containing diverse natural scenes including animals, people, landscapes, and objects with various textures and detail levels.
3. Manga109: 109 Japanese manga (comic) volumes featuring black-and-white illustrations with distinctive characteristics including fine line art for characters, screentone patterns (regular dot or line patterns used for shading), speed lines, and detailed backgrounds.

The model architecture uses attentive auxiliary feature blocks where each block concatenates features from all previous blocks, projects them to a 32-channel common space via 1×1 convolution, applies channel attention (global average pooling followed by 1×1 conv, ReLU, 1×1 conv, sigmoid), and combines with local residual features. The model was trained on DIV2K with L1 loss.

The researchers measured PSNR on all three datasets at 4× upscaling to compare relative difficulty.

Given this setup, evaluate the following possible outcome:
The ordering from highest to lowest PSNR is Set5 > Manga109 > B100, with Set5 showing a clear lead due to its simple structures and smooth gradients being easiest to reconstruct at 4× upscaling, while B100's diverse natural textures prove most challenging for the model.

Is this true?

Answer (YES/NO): YES